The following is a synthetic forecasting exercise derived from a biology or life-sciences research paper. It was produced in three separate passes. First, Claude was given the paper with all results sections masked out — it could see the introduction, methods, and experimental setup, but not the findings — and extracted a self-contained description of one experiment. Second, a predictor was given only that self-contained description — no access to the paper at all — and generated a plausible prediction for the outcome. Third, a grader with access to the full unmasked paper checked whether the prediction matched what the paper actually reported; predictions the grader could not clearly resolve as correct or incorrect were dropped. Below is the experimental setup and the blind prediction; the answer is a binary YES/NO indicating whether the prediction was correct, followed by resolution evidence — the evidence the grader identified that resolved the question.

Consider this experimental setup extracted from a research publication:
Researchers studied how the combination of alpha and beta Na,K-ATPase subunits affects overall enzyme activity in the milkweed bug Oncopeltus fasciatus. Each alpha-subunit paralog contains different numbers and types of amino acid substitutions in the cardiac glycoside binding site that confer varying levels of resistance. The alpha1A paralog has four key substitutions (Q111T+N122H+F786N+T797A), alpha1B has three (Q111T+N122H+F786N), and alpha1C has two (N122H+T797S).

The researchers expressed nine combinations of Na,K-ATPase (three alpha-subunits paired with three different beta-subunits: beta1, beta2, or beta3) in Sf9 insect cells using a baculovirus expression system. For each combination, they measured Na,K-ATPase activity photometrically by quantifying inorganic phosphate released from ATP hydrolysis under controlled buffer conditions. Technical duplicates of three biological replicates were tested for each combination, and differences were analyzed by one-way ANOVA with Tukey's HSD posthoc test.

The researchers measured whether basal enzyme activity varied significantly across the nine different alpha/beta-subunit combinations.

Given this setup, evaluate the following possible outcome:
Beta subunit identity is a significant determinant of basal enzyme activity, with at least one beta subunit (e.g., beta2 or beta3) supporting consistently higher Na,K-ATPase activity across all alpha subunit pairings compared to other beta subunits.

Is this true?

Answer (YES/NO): NO